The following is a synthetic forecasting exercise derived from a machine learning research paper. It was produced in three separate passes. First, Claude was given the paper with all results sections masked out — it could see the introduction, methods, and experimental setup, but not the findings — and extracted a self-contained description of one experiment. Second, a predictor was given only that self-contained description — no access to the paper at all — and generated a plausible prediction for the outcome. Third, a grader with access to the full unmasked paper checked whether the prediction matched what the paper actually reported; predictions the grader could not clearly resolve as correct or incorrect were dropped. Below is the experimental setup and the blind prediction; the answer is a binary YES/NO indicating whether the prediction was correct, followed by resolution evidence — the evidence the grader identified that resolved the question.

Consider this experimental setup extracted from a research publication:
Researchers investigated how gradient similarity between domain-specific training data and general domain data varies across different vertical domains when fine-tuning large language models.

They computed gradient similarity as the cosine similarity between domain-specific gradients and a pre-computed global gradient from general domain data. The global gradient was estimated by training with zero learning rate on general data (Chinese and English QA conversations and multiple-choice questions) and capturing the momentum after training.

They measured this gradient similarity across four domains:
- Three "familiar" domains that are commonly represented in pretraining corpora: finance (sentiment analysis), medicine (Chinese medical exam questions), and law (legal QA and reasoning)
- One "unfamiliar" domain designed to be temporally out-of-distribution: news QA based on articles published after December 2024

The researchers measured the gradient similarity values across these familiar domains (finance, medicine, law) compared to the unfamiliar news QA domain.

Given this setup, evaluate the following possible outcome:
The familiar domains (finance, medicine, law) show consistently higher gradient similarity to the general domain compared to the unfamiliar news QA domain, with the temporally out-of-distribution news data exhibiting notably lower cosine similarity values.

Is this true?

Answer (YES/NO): YES